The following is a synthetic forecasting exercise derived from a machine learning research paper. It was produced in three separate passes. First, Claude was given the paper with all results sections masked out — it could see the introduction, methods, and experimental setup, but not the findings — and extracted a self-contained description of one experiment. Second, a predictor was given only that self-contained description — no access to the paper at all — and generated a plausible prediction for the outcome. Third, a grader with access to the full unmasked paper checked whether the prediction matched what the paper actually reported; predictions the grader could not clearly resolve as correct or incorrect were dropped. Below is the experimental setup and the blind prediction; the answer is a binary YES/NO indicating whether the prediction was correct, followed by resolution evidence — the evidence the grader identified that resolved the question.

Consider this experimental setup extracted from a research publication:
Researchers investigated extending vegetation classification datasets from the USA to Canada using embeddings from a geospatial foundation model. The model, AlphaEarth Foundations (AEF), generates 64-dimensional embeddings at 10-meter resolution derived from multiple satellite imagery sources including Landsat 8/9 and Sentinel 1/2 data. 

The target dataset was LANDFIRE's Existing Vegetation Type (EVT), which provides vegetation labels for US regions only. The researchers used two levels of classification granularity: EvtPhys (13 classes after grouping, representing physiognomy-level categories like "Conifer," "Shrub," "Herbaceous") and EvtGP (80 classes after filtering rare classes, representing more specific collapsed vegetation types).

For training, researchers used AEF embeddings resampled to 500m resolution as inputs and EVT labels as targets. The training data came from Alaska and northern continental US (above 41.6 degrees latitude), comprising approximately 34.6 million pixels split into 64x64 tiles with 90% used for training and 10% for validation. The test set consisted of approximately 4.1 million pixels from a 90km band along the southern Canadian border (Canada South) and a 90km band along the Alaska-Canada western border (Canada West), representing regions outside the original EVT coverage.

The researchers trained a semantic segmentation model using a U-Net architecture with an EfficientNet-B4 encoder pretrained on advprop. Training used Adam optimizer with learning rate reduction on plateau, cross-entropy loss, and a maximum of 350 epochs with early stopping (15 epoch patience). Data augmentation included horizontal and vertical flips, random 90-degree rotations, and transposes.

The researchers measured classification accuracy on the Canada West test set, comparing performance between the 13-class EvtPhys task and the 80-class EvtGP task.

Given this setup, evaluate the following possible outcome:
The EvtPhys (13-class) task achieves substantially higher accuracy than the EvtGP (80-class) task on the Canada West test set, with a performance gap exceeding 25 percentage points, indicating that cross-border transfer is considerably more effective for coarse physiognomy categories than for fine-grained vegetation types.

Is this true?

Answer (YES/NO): NO